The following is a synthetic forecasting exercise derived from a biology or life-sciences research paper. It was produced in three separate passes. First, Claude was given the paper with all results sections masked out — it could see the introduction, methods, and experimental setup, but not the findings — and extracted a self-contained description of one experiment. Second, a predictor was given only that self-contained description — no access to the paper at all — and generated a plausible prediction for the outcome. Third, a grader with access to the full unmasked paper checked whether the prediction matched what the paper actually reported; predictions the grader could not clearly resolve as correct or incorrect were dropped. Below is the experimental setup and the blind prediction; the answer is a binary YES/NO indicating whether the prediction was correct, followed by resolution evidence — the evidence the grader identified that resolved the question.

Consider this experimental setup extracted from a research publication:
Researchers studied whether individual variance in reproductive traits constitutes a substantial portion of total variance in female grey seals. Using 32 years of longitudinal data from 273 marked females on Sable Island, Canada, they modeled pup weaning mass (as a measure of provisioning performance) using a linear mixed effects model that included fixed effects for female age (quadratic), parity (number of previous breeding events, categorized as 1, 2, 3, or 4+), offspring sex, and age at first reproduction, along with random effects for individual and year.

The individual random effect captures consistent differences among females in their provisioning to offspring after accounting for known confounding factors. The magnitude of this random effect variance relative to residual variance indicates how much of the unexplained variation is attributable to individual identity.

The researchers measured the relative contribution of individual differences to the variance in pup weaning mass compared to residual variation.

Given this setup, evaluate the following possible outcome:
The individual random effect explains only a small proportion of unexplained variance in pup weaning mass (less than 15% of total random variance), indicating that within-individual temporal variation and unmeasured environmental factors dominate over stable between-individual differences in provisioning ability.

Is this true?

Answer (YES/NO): NO